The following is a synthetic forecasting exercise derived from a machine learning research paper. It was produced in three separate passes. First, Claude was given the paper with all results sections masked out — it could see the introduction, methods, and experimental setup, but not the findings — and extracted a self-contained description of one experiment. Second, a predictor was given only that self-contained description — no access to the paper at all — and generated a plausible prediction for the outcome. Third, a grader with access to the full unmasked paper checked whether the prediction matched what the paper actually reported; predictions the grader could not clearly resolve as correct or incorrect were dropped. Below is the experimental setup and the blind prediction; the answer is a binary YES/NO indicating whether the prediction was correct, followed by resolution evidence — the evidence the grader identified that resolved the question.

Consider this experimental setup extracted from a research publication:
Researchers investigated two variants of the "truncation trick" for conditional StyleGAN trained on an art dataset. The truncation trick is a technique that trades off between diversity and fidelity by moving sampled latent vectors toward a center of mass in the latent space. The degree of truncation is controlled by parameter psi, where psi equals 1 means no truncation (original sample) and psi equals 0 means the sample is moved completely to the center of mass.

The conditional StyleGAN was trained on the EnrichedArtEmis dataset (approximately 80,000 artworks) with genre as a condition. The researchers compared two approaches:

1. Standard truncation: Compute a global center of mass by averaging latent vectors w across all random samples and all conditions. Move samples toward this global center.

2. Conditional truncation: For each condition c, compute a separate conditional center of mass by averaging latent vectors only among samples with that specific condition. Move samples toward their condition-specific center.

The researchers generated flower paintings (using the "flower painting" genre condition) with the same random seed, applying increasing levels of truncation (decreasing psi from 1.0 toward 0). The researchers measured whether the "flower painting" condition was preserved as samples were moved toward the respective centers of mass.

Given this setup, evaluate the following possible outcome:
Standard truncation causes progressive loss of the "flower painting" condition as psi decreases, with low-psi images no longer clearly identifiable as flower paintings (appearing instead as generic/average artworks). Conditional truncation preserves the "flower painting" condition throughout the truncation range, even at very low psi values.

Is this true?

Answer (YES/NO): YES